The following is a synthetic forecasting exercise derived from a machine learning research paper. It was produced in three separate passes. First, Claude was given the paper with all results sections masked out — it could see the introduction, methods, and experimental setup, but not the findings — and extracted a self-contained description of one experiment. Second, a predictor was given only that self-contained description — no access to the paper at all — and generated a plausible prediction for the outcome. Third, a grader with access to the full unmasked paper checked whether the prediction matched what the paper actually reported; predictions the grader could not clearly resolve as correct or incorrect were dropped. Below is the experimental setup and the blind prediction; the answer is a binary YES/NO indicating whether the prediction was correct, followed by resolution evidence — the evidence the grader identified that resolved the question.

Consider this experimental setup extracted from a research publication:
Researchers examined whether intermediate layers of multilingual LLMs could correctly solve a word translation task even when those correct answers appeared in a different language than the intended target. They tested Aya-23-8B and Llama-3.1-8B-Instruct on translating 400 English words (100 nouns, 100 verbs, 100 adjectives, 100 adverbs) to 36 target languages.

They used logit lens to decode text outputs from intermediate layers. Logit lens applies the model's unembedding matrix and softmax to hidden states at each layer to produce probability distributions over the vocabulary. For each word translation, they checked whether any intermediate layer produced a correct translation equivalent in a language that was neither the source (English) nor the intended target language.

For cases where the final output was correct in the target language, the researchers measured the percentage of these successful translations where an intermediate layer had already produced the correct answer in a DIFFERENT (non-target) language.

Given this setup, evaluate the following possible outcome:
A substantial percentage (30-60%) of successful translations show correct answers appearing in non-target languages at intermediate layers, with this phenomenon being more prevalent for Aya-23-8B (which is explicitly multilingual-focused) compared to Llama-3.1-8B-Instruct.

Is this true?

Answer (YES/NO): NO